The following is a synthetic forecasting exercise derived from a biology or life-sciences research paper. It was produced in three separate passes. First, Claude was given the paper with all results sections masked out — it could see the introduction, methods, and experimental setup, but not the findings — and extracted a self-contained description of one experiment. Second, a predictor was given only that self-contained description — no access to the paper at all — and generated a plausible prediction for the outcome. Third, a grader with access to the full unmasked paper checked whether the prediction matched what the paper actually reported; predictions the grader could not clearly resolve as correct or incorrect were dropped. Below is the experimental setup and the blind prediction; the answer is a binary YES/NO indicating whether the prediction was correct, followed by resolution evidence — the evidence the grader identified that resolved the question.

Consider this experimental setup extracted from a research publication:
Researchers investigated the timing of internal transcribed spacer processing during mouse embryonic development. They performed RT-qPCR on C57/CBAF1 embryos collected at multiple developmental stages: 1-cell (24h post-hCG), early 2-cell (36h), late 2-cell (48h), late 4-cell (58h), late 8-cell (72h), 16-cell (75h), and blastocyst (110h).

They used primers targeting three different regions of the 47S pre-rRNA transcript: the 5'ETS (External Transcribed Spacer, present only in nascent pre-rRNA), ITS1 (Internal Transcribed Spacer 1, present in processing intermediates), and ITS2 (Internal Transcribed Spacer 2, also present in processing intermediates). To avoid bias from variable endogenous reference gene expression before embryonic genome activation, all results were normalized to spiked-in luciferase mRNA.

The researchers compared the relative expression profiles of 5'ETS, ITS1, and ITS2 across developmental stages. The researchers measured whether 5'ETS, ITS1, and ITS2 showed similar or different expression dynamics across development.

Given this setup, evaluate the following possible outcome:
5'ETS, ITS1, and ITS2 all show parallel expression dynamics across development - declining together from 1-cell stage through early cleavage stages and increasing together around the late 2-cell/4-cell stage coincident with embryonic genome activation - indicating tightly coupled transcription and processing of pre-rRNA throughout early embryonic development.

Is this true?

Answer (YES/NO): NO